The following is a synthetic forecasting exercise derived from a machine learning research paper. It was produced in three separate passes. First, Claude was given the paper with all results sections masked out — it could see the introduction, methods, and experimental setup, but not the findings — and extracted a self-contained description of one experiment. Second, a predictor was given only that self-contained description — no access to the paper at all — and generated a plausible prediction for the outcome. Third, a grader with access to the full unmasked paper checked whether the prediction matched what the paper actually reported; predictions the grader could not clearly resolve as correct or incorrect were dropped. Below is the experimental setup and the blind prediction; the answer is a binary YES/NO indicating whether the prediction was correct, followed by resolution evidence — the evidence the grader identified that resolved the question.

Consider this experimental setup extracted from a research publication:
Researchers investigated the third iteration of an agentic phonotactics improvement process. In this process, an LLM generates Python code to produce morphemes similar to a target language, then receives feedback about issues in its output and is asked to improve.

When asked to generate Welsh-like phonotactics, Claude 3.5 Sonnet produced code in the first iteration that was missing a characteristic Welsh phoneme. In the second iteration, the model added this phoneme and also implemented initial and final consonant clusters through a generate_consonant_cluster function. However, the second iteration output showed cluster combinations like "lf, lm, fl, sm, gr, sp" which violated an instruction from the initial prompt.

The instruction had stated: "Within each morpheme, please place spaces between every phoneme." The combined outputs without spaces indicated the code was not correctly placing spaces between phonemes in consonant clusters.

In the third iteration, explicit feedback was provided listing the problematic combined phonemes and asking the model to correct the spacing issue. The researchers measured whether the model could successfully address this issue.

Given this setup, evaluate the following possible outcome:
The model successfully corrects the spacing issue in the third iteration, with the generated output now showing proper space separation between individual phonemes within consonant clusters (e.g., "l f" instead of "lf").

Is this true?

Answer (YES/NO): YES